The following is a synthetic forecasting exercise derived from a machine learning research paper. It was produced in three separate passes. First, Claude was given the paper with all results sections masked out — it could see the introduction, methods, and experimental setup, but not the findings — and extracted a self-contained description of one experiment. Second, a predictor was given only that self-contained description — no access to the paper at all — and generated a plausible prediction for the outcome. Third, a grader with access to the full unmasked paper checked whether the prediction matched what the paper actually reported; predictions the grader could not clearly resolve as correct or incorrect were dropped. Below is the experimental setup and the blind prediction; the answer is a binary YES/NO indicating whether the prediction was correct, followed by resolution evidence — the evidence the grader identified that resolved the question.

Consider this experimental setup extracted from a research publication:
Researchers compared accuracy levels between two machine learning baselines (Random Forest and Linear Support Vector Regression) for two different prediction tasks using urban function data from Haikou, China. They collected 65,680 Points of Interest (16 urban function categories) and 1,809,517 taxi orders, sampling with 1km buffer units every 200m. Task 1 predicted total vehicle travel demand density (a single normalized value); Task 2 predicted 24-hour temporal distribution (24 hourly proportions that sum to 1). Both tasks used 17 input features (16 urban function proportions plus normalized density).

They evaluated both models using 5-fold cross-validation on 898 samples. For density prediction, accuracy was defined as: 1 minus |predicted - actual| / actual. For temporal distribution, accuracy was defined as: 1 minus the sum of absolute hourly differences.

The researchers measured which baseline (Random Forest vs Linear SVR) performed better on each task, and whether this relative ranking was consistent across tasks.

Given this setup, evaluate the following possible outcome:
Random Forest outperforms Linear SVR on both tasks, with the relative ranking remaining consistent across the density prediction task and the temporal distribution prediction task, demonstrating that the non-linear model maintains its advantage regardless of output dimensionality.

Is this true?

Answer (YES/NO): NO